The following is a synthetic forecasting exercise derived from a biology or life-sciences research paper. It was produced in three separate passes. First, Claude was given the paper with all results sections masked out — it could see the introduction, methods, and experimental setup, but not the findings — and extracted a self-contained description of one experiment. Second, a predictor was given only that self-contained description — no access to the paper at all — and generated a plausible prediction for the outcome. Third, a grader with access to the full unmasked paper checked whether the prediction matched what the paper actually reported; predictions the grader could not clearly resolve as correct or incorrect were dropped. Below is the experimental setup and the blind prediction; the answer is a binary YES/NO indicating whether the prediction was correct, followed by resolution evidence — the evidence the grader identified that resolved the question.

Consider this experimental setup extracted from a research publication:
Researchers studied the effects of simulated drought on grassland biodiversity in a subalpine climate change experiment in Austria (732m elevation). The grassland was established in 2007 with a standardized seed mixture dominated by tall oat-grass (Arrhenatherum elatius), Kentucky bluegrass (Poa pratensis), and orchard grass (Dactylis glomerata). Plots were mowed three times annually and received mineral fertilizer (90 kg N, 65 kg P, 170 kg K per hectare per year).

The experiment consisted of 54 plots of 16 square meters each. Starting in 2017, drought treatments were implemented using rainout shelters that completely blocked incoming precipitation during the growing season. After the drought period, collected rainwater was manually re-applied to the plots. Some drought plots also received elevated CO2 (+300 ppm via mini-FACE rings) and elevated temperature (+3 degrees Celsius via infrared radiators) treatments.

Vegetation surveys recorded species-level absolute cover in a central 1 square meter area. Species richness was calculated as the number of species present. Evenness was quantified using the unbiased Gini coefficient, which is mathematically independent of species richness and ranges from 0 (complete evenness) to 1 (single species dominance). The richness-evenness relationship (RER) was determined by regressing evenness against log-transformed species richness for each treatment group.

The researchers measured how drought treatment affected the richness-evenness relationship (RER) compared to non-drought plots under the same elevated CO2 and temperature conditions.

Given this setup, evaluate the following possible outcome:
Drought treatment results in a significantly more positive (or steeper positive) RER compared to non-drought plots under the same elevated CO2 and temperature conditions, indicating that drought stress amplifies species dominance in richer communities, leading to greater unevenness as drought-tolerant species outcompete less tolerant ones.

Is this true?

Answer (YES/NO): NO